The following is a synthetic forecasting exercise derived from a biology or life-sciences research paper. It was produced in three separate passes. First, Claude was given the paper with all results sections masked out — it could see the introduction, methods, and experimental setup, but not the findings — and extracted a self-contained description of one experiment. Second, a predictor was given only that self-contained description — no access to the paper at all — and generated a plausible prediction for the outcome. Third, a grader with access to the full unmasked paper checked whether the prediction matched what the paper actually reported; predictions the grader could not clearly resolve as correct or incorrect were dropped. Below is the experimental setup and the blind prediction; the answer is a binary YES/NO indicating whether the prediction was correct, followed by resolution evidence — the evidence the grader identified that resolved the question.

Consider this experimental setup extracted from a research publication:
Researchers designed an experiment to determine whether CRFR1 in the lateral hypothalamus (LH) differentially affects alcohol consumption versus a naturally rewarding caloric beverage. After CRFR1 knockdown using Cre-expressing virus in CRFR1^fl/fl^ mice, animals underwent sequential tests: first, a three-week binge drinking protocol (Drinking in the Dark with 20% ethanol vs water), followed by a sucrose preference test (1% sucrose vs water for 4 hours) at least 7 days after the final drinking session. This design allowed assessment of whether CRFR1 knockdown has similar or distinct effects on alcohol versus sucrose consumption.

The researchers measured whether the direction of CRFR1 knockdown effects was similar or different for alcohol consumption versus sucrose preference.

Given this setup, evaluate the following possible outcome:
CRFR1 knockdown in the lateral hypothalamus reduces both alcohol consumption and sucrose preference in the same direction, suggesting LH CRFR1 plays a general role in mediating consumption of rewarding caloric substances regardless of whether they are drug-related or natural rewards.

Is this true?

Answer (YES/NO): NO